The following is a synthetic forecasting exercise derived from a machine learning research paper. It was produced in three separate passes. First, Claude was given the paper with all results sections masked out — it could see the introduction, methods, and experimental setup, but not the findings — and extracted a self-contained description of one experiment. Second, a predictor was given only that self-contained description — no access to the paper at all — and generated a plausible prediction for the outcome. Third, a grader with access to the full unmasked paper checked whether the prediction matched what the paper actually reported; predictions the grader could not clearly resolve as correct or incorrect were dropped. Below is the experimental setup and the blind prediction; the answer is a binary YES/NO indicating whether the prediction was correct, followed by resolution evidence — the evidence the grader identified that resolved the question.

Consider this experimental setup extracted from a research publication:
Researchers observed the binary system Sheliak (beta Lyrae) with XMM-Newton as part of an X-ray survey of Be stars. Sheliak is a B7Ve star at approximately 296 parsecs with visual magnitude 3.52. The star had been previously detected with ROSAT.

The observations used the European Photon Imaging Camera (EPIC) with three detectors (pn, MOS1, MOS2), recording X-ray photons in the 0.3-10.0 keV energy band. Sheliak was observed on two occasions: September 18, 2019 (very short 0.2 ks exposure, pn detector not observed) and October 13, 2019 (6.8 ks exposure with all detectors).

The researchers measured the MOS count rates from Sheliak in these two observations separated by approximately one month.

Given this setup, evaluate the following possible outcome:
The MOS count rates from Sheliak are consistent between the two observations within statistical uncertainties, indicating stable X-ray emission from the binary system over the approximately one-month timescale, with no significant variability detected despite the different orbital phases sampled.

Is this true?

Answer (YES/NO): YES